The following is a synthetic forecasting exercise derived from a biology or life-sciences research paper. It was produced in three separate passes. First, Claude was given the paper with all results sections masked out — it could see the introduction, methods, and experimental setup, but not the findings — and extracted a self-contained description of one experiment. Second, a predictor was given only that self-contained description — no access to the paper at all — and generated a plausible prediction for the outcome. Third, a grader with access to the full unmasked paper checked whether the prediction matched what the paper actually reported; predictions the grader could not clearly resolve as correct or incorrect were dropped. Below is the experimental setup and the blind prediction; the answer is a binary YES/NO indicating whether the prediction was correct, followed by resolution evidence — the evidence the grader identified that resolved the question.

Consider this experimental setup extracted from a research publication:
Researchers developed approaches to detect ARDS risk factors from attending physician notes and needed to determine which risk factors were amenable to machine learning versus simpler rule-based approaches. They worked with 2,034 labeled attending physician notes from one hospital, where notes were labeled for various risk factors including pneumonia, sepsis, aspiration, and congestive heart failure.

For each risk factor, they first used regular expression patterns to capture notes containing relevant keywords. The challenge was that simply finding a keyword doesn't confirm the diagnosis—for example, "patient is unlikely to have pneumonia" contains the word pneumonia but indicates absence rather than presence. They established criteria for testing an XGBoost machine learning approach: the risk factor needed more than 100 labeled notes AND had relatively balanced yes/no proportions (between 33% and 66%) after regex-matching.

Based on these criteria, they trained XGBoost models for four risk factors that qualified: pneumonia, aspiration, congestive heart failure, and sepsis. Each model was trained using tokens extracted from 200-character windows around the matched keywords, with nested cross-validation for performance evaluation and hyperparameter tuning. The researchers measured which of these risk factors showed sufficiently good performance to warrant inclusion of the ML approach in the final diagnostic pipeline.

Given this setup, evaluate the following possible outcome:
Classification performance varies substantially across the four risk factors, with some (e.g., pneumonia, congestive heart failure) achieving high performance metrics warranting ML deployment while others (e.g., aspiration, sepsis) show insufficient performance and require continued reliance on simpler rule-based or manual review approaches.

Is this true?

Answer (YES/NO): NO